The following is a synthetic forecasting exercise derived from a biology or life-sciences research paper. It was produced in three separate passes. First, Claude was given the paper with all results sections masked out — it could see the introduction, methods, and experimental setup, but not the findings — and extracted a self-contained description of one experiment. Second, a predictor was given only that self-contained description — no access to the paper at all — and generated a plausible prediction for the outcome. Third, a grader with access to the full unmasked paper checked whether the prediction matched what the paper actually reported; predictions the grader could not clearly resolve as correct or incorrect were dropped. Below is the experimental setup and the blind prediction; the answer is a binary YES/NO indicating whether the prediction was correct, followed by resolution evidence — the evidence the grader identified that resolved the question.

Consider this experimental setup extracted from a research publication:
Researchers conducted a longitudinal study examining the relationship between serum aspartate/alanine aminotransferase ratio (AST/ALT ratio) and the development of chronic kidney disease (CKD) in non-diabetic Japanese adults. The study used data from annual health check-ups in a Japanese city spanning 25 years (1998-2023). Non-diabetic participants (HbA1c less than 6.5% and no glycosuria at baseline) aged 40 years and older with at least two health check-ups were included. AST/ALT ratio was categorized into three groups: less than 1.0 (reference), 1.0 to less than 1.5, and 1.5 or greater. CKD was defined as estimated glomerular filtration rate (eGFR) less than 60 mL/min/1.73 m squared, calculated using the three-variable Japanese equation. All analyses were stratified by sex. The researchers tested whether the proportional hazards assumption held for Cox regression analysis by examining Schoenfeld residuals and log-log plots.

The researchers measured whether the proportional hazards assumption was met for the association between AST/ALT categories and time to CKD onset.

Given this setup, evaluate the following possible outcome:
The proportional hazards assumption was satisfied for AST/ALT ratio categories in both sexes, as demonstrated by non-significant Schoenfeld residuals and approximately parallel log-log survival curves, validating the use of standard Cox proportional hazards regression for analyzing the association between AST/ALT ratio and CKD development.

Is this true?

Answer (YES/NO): NO